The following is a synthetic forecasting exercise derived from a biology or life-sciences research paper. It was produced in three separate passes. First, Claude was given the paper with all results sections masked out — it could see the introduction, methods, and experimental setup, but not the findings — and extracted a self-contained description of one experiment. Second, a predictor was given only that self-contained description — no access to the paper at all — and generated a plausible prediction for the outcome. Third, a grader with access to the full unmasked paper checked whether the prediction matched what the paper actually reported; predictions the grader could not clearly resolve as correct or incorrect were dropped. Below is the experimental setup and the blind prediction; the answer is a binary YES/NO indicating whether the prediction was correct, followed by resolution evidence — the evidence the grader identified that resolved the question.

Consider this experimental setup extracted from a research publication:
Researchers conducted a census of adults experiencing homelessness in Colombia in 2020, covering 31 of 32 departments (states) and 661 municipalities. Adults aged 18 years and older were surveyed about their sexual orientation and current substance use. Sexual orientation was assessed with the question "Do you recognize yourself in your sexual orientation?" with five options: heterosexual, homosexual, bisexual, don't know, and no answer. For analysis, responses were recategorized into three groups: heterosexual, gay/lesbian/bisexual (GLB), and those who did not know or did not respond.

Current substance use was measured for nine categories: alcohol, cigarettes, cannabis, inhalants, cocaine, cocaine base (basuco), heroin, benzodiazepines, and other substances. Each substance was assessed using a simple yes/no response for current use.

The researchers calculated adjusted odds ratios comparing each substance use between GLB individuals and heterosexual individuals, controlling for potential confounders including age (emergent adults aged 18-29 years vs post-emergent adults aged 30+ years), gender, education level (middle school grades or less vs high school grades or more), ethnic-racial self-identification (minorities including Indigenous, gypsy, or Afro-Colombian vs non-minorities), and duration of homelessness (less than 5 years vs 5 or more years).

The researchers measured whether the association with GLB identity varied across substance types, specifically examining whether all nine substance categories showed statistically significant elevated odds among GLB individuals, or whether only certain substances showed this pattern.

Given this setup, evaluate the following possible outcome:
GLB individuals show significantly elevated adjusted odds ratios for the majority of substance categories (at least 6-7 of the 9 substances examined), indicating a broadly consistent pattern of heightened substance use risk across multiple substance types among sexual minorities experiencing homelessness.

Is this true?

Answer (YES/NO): NO